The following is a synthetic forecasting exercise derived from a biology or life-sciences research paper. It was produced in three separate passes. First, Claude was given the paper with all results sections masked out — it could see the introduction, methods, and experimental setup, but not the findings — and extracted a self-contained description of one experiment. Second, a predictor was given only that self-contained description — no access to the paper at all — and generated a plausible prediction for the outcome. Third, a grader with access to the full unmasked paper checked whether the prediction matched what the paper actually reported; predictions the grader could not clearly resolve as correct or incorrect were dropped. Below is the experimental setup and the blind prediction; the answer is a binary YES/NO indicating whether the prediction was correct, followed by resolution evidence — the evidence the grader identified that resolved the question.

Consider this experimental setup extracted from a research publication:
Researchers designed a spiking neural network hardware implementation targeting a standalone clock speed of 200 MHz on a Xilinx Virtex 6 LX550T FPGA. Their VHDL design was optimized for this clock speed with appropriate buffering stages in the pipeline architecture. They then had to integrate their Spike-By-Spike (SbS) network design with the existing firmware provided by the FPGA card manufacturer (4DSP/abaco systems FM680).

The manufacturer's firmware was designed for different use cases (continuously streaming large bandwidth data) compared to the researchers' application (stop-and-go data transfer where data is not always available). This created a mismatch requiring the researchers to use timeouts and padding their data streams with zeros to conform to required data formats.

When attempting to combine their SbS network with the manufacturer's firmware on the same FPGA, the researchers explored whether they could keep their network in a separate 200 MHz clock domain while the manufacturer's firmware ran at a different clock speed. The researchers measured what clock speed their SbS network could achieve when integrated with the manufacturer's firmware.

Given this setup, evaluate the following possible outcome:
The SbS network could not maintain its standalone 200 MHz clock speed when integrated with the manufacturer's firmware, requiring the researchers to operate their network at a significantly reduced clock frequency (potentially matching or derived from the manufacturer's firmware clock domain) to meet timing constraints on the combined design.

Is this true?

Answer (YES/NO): YES